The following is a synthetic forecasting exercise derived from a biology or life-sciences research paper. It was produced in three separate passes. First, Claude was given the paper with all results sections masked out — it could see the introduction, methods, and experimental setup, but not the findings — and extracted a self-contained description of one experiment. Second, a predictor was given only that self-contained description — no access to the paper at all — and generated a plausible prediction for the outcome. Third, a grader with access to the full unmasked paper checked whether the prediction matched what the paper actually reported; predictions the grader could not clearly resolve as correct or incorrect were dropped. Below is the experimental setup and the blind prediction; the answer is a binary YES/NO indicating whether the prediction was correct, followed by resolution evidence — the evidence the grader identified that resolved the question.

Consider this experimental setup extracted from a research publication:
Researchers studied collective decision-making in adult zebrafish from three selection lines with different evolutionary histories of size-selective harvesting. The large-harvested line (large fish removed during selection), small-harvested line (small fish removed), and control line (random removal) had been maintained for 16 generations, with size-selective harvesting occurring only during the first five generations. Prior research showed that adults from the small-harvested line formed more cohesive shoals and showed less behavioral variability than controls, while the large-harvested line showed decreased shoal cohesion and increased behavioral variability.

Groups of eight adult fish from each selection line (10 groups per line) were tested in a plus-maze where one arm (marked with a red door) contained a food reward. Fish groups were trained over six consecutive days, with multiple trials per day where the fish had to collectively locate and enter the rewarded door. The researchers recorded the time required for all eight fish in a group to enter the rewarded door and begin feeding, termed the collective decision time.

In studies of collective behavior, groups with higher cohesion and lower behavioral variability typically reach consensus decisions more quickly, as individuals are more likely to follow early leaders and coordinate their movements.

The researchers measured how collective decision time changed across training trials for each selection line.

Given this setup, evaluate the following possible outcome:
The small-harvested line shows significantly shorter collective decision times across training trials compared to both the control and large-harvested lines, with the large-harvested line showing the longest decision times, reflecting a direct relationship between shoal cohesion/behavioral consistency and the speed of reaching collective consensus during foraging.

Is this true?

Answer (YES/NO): NO